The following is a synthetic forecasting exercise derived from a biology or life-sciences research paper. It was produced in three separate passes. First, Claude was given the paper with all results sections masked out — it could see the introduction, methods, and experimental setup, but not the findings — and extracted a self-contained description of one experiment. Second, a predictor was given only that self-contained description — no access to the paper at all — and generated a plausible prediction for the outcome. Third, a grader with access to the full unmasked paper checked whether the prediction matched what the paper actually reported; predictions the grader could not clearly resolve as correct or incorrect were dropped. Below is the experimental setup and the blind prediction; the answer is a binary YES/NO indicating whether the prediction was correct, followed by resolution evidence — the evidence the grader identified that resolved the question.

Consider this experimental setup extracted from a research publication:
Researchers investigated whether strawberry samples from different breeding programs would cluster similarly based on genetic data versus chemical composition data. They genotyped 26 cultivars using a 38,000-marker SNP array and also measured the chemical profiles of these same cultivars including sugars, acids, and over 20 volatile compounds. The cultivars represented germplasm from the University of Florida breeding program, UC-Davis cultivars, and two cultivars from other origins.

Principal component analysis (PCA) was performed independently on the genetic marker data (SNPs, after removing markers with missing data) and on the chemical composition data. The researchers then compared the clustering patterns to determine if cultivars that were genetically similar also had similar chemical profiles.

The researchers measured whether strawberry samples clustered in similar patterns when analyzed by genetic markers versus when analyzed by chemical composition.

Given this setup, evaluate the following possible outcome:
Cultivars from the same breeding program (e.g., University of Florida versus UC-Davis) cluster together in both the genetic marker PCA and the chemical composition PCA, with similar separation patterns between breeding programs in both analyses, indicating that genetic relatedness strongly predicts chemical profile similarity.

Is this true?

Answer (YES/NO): NO